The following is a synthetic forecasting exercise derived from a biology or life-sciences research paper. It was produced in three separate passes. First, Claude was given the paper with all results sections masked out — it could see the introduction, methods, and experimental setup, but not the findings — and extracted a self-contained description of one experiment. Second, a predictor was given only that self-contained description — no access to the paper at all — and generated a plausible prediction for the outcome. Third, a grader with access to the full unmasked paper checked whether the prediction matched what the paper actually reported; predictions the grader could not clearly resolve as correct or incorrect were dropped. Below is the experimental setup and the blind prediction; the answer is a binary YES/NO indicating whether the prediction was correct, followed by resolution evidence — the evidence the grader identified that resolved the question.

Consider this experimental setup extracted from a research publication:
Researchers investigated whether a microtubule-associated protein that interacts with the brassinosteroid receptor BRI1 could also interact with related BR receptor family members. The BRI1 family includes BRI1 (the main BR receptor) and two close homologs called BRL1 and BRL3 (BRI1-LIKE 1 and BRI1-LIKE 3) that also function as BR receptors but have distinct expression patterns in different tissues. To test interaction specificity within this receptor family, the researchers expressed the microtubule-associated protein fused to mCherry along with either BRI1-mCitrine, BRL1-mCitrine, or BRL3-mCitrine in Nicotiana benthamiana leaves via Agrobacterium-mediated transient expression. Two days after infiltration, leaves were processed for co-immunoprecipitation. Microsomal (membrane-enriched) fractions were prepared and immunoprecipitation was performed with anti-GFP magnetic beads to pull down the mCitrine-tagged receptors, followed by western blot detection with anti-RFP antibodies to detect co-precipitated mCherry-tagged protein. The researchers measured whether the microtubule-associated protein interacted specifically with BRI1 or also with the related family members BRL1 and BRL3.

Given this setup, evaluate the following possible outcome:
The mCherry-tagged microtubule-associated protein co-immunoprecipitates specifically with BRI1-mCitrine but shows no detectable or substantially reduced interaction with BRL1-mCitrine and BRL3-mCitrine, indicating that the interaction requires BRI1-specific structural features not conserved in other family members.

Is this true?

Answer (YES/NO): NO